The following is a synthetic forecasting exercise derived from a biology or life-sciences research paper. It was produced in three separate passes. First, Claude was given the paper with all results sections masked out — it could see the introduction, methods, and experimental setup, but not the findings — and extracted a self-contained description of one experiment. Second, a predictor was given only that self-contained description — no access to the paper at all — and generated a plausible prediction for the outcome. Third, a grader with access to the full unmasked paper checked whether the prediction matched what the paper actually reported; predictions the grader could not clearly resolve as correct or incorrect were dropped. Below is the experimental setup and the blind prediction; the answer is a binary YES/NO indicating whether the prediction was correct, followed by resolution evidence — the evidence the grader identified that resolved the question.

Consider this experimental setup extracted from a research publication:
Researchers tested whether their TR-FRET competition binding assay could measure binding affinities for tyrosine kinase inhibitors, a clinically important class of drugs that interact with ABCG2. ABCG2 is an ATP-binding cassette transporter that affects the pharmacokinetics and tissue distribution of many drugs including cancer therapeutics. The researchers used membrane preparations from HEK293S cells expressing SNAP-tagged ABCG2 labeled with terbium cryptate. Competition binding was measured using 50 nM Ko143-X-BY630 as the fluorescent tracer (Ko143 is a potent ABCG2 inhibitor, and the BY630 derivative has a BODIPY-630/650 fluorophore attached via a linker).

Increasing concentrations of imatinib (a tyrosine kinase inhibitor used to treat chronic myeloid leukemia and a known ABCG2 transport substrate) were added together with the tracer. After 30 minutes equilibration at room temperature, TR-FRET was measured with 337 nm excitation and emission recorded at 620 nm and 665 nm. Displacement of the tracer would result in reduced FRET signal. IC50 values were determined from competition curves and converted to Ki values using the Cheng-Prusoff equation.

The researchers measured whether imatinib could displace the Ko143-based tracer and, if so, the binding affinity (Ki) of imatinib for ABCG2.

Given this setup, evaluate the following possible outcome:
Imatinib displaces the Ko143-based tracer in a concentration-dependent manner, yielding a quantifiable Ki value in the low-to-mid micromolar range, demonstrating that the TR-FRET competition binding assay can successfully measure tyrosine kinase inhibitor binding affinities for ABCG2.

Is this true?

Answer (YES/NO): YES